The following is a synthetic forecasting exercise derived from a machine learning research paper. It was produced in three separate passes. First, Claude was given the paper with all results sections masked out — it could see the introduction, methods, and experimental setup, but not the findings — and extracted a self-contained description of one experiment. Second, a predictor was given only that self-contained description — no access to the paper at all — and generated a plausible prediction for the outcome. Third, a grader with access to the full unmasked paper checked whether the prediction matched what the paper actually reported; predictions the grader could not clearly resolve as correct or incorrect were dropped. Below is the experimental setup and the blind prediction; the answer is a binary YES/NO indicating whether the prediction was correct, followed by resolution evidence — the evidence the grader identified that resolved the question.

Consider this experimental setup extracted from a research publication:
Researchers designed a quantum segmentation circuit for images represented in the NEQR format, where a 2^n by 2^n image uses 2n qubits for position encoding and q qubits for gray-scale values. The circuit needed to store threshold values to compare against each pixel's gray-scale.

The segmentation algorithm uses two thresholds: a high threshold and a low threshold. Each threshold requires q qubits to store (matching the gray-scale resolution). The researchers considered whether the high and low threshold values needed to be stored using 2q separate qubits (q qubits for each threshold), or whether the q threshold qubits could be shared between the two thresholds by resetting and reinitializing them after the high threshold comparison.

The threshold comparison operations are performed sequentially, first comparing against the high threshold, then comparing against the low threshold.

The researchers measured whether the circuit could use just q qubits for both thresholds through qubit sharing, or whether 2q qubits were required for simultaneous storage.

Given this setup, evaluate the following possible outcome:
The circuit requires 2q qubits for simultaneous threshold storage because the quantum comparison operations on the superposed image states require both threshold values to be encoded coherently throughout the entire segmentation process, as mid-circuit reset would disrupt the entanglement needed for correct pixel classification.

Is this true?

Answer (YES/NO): NO